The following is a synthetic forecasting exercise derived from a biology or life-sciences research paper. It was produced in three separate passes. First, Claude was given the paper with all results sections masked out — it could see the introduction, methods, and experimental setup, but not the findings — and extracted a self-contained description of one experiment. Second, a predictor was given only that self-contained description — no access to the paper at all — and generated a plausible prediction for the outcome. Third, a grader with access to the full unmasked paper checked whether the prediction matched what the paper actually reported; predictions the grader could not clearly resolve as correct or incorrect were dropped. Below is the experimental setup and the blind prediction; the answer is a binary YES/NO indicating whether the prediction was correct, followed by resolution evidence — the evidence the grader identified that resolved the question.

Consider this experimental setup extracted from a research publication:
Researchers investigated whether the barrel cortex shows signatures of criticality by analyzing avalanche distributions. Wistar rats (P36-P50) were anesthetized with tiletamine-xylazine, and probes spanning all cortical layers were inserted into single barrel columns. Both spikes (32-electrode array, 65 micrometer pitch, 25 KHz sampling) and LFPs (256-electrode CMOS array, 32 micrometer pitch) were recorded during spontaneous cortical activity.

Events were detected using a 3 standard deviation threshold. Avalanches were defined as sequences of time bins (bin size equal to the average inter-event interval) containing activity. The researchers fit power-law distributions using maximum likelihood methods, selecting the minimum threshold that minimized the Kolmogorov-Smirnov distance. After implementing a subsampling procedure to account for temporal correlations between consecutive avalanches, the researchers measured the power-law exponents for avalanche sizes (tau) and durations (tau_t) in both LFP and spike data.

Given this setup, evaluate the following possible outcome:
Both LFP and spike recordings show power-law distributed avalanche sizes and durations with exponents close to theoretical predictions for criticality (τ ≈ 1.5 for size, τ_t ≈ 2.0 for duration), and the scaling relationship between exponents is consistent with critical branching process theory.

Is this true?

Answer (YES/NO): NO